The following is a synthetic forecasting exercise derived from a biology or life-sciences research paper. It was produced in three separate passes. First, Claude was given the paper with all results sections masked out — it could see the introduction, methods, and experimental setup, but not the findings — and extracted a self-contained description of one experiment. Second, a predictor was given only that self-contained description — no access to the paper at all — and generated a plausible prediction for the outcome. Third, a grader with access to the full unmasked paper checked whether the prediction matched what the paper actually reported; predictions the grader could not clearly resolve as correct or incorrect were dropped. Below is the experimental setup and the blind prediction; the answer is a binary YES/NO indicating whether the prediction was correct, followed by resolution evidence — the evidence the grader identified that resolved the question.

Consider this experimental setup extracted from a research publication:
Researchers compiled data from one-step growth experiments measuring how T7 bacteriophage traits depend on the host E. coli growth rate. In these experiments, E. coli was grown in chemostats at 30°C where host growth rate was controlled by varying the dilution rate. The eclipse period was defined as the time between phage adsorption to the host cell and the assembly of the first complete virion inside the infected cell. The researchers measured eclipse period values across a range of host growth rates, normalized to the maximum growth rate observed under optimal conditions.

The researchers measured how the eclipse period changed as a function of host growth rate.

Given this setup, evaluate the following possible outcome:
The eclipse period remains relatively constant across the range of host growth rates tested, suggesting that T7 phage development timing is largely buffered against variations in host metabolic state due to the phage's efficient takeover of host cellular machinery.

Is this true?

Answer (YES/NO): NO